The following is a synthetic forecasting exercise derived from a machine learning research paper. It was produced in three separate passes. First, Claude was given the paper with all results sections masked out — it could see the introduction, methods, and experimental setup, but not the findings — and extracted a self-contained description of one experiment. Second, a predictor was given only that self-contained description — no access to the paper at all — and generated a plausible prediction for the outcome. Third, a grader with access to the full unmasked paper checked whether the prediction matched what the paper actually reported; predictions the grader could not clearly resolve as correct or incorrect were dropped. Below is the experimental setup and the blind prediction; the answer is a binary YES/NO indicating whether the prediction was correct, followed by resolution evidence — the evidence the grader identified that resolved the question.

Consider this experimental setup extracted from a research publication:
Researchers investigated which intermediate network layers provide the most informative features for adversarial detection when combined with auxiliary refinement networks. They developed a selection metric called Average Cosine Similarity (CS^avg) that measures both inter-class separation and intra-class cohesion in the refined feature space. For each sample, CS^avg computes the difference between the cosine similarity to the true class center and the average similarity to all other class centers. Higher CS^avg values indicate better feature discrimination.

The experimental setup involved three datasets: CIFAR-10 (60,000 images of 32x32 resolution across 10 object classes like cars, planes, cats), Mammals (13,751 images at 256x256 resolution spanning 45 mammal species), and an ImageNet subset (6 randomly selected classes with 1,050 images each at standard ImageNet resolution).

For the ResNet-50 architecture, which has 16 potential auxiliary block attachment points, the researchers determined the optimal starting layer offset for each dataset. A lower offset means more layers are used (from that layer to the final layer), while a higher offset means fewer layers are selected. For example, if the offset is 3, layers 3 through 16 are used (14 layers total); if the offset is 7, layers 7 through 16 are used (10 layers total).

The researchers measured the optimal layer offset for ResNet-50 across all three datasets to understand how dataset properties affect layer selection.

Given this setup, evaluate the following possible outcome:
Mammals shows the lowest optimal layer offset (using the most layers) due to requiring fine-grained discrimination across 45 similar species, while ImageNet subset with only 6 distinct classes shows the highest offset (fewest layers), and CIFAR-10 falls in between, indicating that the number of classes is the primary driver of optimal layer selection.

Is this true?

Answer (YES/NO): NO